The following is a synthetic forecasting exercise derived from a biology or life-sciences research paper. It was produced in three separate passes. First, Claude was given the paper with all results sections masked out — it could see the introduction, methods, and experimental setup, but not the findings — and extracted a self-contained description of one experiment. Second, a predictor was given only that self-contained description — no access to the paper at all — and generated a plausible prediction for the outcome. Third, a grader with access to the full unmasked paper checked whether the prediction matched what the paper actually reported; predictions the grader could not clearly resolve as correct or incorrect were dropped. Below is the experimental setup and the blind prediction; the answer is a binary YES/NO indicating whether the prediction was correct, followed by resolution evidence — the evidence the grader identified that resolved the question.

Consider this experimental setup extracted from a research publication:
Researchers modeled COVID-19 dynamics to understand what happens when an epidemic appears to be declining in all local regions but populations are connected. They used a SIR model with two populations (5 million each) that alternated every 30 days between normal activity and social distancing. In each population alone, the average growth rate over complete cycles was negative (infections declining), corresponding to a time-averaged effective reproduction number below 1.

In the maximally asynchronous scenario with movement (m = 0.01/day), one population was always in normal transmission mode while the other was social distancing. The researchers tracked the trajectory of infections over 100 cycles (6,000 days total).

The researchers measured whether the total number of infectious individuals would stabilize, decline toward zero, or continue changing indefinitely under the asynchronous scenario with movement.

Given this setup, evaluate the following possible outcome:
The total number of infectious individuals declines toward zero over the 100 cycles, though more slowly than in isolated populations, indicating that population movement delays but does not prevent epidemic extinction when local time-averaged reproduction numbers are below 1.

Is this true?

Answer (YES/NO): NO